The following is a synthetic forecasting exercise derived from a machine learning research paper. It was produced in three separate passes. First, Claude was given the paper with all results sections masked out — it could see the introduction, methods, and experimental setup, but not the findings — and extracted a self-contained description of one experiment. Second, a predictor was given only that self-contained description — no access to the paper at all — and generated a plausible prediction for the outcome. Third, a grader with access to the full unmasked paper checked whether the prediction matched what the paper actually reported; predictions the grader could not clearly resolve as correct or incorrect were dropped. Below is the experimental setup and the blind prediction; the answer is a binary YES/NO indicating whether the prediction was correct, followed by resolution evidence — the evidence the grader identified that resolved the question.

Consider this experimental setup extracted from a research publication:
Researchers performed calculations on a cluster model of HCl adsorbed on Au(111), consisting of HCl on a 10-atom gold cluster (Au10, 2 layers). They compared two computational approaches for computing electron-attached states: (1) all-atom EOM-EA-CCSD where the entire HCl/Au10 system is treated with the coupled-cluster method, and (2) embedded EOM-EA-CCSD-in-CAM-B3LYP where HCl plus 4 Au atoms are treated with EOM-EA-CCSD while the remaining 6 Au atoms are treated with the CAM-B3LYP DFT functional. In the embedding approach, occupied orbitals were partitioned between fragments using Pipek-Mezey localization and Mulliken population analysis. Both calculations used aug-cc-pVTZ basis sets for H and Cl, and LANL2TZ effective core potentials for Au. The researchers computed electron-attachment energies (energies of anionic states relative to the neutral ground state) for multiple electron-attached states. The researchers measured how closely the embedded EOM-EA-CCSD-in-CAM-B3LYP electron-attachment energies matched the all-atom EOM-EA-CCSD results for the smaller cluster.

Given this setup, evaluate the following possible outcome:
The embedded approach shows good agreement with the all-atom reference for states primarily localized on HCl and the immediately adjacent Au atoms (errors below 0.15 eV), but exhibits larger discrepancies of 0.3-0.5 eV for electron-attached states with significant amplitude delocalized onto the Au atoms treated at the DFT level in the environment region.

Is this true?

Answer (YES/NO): NO